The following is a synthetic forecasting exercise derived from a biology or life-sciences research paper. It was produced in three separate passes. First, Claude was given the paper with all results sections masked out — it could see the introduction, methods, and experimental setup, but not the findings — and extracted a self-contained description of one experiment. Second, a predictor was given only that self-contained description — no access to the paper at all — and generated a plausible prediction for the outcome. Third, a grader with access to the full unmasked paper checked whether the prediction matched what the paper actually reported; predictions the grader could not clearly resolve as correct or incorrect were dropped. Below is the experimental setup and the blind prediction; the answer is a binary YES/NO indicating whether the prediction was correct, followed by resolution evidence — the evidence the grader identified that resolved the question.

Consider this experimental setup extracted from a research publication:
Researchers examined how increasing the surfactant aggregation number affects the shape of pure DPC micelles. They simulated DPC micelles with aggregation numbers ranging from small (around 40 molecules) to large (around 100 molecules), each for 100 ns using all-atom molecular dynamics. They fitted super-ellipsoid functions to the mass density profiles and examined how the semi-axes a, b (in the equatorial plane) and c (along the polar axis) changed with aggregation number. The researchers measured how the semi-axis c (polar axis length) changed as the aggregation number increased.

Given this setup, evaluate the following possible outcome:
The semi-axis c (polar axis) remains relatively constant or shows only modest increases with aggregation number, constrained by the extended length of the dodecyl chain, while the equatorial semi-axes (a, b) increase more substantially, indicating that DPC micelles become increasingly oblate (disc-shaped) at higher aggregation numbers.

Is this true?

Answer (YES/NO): YES